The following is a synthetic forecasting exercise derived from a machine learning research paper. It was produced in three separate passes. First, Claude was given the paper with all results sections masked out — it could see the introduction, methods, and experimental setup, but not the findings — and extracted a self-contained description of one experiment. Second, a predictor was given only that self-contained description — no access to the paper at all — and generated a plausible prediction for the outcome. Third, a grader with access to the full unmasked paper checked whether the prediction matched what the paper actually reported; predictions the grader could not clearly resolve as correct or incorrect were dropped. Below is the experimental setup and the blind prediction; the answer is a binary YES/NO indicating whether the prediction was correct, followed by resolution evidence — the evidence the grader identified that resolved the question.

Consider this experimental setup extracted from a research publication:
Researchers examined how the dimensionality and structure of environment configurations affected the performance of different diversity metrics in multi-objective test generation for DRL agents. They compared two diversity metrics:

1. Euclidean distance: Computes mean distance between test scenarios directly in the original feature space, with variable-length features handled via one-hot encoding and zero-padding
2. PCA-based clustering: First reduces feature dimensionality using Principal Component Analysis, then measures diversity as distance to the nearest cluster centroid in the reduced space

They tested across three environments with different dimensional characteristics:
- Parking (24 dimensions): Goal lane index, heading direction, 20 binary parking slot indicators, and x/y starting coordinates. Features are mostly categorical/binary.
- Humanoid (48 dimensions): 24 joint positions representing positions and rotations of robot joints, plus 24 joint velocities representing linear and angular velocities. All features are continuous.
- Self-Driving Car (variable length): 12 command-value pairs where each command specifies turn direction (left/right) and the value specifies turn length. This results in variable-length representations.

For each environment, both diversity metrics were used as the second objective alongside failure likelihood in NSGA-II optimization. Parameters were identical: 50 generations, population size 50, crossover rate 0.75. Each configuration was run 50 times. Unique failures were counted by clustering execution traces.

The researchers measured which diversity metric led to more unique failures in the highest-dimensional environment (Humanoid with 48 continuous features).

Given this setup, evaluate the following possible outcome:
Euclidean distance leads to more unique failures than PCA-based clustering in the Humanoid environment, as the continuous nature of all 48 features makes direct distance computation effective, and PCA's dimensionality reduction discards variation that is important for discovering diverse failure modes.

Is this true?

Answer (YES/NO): NO